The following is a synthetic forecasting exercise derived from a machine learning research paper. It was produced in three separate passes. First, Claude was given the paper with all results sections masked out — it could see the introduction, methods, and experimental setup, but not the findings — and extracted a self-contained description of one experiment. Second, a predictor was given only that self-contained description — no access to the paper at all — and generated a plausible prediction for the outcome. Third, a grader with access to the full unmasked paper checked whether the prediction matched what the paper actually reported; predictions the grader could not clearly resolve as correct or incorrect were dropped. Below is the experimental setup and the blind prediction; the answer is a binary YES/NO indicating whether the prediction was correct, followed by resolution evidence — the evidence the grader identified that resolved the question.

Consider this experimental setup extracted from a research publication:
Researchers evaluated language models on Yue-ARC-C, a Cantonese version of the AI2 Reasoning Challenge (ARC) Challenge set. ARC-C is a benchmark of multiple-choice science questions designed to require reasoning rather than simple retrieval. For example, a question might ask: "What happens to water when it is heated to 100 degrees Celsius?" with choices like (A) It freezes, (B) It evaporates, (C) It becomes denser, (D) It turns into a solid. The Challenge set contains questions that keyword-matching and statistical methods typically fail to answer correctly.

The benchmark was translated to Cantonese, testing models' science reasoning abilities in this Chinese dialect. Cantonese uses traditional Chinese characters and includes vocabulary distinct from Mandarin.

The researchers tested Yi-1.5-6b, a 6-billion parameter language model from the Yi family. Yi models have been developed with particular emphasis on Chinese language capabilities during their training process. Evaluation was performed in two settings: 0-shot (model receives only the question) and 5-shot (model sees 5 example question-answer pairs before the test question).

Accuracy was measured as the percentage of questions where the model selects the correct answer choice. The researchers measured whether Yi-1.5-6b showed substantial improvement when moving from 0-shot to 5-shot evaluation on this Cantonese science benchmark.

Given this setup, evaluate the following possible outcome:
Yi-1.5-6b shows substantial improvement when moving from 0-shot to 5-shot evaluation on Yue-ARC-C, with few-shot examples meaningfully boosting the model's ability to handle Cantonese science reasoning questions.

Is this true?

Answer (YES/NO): YES